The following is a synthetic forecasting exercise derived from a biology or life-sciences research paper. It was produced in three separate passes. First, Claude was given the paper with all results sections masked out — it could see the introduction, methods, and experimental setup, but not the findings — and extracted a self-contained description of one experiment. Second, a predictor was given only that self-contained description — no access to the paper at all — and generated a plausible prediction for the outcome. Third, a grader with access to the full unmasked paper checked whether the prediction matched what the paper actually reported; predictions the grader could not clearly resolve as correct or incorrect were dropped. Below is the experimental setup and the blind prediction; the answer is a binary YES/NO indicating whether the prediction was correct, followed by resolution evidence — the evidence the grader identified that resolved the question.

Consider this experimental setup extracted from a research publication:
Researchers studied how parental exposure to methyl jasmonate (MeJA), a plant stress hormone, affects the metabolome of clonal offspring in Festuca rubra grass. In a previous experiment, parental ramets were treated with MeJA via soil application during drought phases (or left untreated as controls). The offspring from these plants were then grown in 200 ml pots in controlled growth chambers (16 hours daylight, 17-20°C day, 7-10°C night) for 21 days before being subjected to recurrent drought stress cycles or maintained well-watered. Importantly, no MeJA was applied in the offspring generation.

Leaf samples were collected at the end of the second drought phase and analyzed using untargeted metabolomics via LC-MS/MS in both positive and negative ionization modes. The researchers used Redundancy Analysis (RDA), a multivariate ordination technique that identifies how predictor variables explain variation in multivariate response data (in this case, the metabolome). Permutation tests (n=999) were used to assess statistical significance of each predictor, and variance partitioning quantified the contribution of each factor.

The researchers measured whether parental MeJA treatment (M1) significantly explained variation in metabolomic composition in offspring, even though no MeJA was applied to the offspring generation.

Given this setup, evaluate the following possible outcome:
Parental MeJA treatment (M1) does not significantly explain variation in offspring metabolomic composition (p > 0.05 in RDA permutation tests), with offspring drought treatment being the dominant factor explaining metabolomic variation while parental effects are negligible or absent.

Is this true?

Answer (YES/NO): NO